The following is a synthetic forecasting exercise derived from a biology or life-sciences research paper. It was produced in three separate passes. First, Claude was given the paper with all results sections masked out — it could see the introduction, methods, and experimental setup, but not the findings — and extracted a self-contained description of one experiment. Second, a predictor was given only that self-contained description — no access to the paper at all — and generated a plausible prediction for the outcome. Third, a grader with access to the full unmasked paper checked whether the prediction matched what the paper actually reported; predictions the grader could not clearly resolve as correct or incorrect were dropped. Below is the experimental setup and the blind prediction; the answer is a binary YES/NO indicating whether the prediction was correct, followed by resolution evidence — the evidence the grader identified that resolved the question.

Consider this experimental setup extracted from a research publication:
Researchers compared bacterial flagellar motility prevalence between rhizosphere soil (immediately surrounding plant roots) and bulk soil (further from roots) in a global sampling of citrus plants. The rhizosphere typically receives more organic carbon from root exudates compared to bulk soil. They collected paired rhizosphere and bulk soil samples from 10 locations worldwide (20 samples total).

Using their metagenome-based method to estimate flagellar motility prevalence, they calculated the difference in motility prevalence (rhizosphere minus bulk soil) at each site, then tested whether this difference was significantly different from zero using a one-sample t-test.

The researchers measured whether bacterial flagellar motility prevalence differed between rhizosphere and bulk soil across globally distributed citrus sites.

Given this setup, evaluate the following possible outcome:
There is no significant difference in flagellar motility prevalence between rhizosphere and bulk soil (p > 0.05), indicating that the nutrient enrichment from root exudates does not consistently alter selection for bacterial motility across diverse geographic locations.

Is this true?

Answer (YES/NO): NO